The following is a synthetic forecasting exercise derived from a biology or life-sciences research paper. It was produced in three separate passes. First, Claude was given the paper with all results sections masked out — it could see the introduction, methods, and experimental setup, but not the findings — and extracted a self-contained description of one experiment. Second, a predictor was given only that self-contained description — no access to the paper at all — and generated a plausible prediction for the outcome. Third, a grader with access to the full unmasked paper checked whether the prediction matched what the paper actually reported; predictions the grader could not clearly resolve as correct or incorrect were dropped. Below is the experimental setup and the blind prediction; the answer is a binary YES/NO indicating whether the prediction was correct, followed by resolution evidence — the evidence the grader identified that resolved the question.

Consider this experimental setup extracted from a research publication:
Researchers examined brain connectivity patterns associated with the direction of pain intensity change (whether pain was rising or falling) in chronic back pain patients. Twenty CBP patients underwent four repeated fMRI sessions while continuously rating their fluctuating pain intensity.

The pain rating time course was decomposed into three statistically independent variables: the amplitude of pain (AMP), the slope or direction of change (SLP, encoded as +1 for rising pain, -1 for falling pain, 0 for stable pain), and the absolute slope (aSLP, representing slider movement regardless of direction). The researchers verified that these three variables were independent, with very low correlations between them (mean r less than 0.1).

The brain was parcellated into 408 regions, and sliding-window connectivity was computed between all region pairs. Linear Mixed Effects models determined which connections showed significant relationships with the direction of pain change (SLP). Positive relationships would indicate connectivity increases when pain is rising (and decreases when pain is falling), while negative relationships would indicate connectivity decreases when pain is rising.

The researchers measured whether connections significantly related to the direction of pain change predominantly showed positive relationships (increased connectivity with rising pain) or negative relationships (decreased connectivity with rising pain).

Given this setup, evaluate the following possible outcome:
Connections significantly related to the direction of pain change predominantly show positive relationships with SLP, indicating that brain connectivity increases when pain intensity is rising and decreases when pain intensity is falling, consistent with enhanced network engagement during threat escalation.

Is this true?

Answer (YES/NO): NO